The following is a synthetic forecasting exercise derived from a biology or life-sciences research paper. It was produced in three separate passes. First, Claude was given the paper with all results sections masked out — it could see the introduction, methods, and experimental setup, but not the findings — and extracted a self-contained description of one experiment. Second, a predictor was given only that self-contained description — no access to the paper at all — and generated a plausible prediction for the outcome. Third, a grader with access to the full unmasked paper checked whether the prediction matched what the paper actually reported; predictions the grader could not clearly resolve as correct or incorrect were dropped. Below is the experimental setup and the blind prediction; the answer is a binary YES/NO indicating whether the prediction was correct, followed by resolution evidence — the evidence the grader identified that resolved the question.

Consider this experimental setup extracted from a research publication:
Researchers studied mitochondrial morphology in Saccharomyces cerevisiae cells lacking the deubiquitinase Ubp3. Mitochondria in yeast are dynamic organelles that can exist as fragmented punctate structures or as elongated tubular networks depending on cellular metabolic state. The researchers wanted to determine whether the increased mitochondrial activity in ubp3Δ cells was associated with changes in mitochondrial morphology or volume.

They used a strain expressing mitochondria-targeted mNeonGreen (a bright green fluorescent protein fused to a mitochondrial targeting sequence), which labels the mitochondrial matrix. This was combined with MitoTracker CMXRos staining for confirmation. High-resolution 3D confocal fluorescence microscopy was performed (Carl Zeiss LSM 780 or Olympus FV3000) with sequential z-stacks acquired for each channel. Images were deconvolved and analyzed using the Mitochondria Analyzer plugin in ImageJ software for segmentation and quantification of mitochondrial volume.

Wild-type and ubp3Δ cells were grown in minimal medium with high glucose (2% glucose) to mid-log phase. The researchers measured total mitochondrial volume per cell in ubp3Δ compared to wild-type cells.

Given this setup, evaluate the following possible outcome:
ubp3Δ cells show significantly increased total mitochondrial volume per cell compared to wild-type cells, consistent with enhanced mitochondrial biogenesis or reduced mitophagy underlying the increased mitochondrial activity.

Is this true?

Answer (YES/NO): NO